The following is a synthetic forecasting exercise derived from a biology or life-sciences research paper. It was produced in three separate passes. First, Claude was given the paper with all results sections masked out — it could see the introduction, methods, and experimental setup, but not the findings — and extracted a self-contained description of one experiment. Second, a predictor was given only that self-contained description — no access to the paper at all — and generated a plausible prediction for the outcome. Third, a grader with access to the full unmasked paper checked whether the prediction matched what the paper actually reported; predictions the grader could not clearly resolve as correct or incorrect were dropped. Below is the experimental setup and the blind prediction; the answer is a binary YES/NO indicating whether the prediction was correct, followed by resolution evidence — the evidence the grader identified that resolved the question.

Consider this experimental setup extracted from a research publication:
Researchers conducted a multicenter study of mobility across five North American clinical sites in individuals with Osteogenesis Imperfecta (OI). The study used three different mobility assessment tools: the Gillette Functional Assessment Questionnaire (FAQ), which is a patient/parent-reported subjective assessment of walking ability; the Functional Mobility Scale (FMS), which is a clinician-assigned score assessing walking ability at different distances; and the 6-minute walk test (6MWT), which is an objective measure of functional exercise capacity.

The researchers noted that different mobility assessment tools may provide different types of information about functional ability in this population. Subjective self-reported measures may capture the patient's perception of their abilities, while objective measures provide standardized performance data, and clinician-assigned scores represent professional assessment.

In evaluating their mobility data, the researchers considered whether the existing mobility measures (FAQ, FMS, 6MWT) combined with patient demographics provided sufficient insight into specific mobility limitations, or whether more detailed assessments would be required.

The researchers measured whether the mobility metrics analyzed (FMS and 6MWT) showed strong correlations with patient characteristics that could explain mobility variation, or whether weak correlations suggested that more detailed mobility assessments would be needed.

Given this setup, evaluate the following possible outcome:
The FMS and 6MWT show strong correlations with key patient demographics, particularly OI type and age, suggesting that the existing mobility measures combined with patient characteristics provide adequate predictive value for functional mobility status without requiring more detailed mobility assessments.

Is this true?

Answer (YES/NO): NO